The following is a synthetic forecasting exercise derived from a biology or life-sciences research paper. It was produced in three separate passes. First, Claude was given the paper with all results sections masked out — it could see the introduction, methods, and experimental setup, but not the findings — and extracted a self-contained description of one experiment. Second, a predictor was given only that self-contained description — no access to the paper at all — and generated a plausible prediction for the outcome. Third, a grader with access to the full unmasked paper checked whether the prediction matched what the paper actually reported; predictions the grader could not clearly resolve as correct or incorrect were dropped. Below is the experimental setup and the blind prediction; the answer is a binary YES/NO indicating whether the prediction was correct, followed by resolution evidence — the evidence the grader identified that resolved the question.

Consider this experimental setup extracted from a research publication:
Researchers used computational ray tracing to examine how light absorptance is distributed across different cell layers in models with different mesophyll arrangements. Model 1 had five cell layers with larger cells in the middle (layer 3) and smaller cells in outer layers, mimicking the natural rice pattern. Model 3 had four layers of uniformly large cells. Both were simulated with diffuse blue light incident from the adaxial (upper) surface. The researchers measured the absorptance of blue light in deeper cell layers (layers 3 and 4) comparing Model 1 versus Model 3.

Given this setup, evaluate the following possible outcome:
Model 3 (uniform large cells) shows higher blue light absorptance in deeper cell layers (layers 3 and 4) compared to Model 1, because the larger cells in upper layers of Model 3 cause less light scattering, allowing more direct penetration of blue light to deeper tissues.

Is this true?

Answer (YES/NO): YES